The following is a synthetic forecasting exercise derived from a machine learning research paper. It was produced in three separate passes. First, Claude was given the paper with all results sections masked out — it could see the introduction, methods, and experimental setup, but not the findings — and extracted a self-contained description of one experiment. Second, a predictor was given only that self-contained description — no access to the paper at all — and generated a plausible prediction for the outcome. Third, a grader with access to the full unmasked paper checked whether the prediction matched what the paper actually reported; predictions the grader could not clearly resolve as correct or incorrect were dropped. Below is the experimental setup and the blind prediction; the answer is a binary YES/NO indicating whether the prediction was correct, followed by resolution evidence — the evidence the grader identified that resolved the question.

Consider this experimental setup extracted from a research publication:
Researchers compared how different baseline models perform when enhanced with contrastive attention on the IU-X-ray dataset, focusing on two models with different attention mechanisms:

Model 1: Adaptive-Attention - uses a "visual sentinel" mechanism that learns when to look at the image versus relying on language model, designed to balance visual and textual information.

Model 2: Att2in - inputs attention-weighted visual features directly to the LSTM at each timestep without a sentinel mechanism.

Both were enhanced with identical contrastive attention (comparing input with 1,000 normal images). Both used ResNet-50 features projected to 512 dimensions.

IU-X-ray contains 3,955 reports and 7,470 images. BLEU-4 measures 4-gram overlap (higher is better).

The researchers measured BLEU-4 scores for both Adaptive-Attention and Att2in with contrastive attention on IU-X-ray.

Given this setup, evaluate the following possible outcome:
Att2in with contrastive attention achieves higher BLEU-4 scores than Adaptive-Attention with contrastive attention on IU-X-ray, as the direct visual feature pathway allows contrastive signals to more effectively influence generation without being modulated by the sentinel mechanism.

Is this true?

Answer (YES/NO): YES